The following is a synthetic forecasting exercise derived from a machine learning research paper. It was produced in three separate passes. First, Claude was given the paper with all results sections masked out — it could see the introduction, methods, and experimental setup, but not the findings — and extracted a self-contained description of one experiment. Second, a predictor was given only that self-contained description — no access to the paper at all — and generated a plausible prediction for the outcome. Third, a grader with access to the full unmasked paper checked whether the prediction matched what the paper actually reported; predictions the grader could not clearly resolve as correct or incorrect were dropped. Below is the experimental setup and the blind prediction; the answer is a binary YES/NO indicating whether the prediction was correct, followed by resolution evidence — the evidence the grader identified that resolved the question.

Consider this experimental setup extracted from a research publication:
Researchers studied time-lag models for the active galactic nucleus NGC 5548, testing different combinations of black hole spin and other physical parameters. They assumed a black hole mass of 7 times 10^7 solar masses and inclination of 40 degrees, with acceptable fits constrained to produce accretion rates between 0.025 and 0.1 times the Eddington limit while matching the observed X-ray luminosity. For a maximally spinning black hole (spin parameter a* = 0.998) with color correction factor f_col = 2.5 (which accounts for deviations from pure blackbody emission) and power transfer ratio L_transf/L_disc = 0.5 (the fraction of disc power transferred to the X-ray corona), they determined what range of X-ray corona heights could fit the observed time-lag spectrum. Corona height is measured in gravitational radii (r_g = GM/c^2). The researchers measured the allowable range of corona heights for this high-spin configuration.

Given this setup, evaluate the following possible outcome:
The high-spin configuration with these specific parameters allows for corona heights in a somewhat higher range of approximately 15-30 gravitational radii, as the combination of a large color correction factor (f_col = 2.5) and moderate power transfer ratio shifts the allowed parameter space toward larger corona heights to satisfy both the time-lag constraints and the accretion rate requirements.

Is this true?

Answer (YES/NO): NO